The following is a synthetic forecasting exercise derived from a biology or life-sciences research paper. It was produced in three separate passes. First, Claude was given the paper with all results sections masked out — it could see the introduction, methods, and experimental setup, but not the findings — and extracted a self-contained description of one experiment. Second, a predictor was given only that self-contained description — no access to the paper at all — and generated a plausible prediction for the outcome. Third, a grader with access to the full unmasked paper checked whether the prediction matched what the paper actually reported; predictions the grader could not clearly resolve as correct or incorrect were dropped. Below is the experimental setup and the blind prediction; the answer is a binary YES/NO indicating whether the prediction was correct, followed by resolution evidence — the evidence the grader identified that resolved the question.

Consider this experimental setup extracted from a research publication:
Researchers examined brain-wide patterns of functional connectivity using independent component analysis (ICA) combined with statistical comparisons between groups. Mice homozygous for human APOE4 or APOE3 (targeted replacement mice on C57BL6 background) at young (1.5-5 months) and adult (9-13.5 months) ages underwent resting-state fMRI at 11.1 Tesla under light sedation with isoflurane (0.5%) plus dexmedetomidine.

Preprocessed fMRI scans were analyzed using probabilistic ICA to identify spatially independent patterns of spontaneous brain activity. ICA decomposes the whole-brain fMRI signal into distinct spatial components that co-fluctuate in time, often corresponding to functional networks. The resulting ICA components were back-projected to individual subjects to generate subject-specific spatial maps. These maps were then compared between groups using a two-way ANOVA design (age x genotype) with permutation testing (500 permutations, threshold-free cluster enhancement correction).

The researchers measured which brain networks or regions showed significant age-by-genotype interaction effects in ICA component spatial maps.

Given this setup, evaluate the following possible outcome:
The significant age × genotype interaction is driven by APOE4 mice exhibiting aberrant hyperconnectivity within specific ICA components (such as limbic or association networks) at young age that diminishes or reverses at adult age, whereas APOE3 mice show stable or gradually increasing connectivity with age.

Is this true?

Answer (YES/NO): NO